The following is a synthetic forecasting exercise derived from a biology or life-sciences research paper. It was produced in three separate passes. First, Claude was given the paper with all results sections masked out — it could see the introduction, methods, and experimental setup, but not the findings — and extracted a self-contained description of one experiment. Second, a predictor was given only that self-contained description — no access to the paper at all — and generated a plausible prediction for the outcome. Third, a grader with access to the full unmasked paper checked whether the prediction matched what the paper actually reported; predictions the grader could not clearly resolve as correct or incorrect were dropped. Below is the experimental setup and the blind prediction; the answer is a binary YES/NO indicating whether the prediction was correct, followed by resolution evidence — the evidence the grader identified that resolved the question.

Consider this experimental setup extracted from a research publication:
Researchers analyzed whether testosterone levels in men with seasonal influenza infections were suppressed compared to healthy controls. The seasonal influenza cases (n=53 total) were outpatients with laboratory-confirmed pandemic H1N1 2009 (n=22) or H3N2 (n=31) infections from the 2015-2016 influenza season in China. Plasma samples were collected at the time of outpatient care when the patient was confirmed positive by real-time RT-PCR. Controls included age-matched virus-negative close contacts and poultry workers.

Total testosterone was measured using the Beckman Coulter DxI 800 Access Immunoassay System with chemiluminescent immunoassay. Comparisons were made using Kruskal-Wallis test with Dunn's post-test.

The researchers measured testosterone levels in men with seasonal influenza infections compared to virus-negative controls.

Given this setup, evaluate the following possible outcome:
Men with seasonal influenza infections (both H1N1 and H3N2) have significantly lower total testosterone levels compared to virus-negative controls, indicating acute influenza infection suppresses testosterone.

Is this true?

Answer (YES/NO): NO